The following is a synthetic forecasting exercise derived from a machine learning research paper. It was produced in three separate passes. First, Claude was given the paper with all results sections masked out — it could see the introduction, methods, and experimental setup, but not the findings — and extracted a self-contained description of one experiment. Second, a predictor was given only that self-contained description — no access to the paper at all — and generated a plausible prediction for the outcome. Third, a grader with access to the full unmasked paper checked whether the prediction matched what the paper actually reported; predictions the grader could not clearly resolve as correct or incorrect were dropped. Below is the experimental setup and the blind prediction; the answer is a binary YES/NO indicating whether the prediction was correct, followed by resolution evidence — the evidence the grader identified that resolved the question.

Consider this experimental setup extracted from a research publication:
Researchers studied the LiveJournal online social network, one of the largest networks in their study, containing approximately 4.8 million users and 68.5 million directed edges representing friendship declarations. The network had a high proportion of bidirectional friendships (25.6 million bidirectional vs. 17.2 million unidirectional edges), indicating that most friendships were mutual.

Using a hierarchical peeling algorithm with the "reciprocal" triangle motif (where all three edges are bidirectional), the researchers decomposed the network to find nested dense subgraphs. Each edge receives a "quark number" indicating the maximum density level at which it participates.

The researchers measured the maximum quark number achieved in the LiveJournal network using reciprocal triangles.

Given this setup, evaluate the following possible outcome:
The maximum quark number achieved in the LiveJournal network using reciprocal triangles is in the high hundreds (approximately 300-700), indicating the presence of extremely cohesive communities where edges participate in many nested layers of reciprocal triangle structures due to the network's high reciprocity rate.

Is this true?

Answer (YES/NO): NO